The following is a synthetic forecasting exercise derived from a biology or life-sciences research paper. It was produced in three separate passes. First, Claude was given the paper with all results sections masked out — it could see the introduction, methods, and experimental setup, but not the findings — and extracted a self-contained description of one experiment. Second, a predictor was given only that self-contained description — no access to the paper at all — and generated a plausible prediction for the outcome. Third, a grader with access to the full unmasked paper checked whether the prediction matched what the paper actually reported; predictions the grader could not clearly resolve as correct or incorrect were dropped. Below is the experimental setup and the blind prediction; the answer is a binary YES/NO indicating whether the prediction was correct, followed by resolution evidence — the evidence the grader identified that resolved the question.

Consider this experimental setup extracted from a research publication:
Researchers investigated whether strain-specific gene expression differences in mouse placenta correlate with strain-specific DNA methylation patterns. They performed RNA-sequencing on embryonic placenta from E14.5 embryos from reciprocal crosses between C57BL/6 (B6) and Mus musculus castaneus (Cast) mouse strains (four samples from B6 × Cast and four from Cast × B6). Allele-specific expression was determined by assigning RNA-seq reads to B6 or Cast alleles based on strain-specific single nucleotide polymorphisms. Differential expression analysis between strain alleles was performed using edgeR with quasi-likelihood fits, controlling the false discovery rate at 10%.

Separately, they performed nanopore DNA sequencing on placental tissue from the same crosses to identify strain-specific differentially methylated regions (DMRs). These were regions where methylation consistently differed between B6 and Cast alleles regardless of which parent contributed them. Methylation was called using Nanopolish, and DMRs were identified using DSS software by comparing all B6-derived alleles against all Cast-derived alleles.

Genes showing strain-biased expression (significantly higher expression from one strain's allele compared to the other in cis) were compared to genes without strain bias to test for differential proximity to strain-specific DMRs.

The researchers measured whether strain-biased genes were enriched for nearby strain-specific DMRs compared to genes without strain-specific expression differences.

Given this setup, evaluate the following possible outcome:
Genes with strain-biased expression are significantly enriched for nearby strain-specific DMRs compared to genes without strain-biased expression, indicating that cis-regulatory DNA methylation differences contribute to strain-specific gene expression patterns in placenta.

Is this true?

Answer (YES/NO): NO